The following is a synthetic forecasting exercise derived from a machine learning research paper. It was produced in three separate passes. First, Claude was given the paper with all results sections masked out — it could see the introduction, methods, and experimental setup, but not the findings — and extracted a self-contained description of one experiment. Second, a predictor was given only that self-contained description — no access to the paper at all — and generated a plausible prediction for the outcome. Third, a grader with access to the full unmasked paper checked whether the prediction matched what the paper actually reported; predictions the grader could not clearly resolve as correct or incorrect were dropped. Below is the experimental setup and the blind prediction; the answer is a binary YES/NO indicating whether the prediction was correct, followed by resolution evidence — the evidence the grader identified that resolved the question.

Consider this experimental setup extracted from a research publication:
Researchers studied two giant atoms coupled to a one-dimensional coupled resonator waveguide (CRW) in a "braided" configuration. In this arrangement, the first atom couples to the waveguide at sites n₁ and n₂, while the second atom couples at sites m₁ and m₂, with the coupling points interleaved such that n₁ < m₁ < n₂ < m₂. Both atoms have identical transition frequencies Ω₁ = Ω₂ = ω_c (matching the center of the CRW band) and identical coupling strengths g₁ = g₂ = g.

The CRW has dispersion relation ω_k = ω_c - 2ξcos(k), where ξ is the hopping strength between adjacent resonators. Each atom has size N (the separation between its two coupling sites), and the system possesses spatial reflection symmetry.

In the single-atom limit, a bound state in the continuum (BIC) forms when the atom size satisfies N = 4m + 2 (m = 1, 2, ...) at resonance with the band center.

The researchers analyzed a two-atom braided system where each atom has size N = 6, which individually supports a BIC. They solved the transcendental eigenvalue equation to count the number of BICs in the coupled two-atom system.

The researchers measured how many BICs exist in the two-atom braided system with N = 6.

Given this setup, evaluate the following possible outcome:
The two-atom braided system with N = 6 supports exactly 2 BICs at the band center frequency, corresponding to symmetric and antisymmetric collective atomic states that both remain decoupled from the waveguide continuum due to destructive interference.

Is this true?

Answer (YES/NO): NO